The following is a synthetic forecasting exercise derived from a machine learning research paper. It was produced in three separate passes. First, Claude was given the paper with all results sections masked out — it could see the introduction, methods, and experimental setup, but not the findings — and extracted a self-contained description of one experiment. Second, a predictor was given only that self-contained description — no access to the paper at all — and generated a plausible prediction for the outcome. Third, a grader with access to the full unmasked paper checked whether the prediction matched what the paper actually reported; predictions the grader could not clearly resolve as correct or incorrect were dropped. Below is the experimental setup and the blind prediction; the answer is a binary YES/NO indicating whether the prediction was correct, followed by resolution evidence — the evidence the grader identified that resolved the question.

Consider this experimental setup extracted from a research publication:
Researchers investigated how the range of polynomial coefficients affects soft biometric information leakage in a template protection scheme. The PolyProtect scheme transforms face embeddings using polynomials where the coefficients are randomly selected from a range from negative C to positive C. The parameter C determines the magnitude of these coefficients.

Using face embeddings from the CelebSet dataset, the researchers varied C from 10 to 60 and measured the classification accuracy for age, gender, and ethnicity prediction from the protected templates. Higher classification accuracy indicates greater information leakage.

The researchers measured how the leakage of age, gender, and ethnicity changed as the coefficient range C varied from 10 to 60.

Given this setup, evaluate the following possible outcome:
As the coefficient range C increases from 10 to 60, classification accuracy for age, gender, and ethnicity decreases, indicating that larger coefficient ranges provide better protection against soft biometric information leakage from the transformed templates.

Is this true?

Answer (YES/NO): NO